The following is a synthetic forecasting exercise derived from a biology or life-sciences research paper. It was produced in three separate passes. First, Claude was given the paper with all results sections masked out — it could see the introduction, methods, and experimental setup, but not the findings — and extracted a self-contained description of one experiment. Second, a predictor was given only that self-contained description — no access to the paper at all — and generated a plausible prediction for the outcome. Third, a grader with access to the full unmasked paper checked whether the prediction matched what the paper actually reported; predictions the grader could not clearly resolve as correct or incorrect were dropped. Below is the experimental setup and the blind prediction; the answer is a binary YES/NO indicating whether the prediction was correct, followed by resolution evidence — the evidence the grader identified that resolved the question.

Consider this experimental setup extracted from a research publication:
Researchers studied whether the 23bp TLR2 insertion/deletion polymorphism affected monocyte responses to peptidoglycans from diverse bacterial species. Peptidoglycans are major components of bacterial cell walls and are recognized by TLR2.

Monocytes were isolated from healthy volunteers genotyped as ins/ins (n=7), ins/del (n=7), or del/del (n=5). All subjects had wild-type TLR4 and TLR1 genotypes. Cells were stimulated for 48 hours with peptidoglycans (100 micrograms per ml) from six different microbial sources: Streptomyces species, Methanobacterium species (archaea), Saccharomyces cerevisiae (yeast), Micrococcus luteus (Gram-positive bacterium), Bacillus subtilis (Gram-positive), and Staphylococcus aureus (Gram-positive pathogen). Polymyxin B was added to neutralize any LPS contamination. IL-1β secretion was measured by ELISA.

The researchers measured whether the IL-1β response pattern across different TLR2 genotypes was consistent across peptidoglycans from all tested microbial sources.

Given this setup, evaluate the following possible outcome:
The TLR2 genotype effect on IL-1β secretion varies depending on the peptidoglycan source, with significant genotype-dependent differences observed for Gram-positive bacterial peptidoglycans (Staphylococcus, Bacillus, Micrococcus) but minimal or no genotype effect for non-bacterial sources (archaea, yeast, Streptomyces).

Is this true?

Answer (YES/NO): NO